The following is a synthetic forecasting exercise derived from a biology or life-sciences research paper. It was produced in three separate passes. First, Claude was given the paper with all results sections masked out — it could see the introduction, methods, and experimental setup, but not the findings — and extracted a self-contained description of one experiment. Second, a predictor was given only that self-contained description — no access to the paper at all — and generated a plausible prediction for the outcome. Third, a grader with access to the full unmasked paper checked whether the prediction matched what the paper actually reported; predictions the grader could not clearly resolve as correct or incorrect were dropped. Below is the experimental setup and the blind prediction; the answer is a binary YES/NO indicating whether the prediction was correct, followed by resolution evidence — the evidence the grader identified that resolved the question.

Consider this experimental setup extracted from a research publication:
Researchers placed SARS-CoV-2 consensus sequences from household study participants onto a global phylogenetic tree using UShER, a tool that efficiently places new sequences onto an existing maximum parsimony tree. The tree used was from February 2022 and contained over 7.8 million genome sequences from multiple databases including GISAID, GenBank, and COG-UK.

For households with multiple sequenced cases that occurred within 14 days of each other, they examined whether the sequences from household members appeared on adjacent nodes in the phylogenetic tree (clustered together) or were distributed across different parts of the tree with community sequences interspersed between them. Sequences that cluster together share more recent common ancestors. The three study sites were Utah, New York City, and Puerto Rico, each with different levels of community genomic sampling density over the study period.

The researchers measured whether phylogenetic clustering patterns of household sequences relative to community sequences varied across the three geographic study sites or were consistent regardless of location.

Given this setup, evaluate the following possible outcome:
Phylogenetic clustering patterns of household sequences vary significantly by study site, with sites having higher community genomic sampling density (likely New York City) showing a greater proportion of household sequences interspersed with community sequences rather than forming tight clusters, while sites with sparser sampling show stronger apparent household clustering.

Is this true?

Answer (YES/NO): NO